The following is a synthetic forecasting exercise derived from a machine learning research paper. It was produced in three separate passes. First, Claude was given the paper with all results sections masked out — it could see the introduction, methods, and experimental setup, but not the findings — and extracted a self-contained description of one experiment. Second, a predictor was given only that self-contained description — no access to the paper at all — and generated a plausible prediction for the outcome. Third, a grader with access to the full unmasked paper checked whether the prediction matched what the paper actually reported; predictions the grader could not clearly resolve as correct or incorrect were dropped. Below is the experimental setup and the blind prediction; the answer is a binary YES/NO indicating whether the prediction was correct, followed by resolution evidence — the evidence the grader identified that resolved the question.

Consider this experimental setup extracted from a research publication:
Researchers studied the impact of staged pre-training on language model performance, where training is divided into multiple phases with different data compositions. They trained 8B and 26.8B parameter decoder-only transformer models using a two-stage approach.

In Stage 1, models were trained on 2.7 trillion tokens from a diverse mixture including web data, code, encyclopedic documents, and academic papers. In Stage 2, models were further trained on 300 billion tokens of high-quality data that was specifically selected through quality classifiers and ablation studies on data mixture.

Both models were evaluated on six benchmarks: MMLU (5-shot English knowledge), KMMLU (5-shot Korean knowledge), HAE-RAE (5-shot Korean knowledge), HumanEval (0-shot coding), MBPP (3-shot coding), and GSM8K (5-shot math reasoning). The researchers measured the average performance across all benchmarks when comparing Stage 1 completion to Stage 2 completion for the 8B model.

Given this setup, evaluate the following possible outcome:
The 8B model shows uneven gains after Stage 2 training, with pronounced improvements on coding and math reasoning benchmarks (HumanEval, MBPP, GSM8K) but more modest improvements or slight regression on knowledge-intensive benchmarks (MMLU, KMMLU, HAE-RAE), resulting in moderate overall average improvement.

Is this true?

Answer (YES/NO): NO